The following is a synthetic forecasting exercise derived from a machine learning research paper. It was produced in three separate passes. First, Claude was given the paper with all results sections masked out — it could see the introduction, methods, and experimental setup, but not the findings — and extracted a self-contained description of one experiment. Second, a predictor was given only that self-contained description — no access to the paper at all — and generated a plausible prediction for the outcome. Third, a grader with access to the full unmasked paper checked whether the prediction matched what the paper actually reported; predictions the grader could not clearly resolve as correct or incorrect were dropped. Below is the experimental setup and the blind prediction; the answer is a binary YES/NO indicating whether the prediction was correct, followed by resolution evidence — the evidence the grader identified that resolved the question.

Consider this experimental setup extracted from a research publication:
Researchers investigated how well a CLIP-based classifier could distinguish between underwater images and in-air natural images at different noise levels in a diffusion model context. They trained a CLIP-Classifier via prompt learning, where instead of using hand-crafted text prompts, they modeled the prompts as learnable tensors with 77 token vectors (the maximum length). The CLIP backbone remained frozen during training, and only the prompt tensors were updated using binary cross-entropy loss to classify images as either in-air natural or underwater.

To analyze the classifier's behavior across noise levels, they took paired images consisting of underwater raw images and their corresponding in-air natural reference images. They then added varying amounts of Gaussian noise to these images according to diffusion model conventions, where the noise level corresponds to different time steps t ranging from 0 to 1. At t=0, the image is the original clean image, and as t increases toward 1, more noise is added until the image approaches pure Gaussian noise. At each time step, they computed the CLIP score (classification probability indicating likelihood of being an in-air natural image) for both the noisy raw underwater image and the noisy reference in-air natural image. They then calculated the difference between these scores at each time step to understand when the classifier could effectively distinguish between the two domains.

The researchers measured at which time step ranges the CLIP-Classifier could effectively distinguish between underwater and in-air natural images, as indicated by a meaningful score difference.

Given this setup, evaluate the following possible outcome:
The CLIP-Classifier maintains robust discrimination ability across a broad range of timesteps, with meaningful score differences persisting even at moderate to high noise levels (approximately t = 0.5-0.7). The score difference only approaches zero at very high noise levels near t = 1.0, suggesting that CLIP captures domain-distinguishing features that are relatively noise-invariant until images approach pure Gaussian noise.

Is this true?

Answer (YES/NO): NO